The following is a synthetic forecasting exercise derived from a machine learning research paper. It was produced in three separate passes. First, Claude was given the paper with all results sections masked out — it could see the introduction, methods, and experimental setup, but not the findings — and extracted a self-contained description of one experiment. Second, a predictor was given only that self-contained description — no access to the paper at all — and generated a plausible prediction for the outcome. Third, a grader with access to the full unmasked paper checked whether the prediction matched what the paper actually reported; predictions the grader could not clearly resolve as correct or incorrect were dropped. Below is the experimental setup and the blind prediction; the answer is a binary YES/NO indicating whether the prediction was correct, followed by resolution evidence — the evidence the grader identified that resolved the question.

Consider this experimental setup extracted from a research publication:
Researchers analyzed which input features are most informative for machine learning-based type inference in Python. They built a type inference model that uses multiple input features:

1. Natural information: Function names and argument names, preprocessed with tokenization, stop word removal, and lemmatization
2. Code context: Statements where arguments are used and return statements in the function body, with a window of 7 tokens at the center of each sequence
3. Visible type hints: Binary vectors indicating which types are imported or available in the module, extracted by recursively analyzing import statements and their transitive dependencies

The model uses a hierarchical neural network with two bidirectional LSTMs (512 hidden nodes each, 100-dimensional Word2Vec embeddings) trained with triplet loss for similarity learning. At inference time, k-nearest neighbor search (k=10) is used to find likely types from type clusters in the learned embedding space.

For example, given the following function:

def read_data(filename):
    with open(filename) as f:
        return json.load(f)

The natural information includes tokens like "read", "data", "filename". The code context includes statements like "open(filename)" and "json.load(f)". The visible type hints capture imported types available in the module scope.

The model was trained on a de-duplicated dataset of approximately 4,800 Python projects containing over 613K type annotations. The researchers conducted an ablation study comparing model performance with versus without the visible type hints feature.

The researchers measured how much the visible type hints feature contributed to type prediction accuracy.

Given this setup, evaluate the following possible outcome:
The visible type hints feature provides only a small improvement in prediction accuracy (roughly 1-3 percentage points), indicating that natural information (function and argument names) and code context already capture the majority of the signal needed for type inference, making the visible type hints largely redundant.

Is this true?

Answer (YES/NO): NO